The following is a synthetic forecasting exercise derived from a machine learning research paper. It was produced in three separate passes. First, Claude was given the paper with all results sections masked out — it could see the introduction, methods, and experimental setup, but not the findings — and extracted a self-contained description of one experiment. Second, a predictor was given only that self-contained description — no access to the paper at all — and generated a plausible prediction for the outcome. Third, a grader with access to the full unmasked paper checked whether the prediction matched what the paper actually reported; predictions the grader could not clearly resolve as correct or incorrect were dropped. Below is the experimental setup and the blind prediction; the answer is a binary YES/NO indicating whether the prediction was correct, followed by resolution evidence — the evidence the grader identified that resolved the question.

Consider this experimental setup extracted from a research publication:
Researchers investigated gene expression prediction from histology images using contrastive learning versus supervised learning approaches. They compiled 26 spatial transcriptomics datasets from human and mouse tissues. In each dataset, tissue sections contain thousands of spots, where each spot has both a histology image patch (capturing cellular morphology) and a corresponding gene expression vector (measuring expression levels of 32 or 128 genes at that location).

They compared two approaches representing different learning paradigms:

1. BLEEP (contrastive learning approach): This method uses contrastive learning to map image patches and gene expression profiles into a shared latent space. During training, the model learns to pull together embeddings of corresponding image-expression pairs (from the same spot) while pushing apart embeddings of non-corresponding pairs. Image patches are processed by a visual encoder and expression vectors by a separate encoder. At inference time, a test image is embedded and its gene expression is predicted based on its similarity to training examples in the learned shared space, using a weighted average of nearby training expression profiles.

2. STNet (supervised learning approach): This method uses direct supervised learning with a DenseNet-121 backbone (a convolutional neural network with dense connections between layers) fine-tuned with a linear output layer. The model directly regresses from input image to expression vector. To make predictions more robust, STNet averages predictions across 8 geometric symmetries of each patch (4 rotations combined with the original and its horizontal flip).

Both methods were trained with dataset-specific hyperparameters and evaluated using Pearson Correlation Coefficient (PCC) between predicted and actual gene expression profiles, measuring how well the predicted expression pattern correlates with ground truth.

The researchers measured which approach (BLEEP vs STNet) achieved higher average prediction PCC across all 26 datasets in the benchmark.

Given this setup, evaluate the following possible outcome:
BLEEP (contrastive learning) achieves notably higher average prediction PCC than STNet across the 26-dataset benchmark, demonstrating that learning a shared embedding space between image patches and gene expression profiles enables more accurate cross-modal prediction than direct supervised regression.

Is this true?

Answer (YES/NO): NO